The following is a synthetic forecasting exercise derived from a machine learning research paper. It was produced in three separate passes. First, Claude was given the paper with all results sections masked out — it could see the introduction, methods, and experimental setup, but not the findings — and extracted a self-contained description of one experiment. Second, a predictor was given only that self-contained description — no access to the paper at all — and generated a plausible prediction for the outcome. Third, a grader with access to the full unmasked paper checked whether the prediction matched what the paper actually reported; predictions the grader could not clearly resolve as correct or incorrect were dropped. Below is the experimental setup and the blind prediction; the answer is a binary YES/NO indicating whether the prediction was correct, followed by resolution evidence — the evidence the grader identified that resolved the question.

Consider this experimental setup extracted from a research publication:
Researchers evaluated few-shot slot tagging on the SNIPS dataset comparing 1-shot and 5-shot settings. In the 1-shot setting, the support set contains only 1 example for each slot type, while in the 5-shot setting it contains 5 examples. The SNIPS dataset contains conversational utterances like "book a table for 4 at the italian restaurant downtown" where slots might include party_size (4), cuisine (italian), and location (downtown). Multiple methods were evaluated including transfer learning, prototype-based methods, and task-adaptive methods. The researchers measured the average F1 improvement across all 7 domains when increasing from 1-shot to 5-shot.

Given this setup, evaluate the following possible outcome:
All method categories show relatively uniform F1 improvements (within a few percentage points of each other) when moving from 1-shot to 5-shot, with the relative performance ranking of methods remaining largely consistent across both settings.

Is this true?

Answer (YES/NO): NO